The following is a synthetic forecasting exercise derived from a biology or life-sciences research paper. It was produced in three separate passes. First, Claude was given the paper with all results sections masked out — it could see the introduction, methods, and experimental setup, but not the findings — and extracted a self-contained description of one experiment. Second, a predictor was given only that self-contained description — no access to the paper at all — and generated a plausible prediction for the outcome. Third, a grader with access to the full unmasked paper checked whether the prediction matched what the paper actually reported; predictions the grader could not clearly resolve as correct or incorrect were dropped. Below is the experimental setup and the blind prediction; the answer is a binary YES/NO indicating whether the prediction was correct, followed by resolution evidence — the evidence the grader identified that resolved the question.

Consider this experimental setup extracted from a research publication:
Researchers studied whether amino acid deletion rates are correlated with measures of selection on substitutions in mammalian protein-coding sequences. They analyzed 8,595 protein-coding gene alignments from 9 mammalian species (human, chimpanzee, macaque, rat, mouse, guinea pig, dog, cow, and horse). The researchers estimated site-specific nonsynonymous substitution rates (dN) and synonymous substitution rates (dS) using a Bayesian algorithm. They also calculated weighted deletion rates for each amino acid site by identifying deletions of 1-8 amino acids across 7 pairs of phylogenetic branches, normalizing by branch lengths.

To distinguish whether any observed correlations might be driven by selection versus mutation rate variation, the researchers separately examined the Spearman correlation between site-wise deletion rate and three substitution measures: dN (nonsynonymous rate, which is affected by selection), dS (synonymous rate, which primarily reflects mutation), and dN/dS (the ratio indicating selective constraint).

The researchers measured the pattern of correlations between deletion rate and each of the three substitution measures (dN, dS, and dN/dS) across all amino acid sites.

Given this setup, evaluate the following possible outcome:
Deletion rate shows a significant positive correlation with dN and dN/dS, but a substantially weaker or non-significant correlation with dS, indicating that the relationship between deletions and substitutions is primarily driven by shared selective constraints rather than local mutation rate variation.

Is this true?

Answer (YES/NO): YES